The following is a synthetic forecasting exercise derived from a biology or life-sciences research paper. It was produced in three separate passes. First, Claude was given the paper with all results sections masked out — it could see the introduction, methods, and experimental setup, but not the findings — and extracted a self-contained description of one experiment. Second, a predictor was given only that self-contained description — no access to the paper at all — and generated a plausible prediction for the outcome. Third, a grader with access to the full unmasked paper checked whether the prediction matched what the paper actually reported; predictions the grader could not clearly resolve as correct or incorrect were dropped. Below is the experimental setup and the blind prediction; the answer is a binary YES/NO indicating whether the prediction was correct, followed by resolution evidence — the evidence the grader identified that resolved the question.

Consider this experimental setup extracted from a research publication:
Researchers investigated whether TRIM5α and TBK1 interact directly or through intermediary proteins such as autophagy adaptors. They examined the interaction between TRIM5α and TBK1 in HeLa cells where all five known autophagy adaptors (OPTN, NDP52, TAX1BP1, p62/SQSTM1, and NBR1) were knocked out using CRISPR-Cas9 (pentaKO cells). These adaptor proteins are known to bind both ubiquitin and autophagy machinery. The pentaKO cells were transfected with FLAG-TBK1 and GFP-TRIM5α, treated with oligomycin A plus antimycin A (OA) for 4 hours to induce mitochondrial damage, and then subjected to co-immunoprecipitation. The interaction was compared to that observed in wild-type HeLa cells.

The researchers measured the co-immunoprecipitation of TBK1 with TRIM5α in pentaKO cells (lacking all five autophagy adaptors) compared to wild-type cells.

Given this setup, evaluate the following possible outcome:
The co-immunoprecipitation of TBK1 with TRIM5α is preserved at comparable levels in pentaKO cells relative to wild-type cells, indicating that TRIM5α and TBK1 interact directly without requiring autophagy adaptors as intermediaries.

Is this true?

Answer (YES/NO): NO